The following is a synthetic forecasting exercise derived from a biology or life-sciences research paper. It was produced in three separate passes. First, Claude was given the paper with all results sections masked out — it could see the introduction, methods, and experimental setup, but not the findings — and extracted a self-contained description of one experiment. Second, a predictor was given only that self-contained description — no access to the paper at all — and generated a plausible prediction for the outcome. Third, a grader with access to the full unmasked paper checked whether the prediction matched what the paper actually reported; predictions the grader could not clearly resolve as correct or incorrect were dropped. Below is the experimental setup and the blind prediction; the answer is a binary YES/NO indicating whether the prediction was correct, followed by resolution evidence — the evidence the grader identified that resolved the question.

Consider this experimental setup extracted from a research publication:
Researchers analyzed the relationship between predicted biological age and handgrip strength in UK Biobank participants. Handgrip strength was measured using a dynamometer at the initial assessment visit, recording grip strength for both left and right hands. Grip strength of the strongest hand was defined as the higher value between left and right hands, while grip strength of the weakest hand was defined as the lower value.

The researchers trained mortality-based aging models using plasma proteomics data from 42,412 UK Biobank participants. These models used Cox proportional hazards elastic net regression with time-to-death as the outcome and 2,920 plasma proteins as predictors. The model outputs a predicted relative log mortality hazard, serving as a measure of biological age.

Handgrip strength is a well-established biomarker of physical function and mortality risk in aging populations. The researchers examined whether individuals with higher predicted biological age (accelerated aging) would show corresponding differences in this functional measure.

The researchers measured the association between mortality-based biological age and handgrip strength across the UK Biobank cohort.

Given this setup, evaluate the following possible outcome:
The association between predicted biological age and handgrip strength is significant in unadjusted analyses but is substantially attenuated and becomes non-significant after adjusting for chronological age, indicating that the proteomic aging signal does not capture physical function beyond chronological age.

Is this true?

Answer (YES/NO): NO